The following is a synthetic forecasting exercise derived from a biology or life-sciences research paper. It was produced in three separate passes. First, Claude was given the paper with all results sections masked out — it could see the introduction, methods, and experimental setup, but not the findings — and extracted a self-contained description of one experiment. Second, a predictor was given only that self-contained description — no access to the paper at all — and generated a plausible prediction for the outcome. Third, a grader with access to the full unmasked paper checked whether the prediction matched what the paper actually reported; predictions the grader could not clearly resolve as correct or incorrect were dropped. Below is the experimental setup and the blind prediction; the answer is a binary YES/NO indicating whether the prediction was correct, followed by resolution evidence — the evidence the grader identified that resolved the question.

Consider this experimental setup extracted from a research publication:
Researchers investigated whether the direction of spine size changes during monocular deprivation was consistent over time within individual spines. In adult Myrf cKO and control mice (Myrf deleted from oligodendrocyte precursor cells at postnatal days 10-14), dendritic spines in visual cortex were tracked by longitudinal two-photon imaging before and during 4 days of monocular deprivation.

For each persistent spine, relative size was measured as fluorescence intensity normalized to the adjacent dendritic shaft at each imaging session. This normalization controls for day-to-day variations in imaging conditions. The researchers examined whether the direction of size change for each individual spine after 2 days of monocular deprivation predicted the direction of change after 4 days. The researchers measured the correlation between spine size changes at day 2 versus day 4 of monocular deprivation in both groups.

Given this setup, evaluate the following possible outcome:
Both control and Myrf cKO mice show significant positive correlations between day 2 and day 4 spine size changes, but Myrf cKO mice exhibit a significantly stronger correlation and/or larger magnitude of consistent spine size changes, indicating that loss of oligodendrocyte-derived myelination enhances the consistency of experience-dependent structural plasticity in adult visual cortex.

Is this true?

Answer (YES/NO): NO